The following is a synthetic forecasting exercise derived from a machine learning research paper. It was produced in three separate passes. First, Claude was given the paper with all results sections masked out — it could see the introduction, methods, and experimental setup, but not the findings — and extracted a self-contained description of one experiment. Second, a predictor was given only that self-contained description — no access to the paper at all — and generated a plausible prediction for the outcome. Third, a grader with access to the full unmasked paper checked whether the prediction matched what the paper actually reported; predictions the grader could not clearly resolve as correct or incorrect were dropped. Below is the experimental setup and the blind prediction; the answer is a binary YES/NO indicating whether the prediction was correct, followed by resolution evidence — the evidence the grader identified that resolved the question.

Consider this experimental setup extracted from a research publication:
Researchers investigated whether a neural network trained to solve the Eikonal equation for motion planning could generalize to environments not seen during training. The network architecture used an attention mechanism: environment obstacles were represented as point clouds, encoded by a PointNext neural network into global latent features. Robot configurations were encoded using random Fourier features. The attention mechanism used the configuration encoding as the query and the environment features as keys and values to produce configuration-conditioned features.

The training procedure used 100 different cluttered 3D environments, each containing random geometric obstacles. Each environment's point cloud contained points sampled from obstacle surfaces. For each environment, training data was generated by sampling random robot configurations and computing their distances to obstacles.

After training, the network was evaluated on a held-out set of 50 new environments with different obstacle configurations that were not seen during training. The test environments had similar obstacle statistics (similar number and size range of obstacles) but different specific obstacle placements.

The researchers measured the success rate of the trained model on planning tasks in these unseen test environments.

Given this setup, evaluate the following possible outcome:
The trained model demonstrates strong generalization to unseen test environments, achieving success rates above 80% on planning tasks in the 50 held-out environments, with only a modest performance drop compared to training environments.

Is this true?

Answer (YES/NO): YES